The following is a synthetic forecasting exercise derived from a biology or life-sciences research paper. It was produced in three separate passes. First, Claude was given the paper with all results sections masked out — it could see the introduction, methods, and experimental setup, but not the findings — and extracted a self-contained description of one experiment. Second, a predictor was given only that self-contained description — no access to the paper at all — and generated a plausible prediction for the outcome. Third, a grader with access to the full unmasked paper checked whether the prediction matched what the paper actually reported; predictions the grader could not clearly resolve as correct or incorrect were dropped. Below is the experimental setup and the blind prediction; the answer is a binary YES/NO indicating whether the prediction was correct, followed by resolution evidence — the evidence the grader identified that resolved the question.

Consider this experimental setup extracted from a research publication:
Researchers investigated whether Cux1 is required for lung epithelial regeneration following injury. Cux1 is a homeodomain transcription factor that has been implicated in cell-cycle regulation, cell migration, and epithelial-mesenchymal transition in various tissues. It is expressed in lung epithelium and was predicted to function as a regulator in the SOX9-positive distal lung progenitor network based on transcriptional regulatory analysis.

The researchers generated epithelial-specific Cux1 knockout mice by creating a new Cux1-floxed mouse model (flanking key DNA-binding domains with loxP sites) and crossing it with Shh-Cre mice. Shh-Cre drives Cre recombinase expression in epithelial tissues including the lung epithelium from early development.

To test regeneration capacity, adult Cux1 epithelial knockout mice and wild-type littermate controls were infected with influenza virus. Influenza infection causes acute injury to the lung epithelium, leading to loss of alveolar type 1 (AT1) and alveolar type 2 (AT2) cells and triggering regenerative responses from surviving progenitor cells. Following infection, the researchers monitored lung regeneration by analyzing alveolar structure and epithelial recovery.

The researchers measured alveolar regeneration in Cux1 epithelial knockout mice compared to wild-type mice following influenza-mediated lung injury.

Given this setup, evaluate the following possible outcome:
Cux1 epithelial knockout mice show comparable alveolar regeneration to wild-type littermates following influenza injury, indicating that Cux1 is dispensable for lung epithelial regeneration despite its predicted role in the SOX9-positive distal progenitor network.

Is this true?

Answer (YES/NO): YES